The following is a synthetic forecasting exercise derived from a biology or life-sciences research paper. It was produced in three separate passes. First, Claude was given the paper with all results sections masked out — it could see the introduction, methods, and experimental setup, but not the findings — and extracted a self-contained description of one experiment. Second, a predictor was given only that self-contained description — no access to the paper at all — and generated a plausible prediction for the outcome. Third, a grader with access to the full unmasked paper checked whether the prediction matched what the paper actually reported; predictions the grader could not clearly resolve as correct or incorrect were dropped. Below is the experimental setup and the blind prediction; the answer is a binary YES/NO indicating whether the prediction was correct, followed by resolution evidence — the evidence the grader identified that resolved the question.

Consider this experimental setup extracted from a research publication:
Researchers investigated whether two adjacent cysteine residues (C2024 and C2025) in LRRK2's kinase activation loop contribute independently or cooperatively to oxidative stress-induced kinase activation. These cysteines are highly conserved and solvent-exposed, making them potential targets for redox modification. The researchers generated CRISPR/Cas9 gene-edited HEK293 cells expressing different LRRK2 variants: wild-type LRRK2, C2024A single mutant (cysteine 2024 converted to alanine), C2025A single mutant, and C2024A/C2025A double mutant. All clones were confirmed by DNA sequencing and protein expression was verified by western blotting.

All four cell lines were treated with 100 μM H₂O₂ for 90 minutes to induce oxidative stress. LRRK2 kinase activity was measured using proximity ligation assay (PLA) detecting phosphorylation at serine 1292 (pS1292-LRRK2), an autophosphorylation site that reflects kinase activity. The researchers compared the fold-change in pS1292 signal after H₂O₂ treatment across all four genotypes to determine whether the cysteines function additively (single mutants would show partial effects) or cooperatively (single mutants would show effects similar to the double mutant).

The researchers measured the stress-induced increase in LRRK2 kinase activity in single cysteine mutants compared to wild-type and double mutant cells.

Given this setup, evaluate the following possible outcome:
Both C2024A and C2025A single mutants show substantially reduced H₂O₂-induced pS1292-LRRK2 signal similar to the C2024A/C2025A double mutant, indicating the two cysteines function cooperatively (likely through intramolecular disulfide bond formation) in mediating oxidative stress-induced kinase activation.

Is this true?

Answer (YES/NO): NO